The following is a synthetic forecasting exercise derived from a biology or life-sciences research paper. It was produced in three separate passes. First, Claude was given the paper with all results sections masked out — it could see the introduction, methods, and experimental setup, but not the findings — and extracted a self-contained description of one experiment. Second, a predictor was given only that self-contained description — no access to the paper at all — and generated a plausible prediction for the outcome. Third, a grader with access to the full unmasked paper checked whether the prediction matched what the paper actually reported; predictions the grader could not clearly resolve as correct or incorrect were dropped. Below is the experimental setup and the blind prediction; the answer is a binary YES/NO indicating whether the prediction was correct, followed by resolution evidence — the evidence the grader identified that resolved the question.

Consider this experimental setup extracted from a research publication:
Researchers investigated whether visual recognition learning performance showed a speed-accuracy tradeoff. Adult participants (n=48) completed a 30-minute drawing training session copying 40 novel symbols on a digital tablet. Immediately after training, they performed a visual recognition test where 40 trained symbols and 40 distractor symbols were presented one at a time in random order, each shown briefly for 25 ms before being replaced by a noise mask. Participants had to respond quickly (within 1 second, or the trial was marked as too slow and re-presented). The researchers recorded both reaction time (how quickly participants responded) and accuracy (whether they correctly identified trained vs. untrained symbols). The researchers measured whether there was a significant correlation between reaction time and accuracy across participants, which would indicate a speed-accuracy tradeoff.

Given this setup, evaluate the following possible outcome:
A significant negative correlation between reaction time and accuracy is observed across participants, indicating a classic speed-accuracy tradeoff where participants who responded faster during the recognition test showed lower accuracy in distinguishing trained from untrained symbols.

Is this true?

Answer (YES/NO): NO